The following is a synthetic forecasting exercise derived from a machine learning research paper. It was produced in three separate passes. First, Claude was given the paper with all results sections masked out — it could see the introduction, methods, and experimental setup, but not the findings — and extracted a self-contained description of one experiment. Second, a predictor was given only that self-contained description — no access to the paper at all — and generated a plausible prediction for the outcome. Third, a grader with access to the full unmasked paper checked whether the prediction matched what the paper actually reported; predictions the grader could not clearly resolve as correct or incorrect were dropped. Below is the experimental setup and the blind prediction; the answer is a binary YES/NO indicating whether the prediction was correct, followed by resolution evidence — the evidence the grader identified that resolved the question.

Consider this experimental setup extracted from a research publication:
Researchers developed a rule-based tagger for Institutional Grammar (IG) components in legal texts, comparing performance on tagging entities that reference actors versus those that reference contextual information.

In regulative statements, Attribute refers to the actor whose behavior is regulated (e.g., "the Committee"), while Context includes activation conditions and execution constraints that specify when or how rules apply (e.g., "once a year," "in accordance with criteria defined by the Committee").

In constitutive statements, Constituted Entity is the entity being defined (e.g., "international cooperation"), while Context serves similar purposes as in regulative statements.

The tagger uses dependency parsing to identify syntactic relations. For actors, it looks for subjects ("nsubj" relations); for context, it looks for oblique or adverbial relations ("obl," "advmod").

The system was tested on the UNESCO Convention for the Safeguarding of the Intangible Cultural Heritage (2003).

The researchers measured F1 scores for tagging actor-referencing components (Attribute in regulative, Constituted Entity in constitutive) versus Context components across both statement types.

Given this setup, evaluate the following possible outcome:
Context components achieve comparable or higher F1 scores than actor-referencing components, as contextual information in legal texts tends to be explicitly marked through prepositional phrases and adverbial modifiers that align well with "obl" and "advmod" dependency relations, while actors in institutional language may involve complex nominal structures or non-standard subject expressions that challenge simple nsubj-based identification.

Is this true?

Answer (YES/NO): NO